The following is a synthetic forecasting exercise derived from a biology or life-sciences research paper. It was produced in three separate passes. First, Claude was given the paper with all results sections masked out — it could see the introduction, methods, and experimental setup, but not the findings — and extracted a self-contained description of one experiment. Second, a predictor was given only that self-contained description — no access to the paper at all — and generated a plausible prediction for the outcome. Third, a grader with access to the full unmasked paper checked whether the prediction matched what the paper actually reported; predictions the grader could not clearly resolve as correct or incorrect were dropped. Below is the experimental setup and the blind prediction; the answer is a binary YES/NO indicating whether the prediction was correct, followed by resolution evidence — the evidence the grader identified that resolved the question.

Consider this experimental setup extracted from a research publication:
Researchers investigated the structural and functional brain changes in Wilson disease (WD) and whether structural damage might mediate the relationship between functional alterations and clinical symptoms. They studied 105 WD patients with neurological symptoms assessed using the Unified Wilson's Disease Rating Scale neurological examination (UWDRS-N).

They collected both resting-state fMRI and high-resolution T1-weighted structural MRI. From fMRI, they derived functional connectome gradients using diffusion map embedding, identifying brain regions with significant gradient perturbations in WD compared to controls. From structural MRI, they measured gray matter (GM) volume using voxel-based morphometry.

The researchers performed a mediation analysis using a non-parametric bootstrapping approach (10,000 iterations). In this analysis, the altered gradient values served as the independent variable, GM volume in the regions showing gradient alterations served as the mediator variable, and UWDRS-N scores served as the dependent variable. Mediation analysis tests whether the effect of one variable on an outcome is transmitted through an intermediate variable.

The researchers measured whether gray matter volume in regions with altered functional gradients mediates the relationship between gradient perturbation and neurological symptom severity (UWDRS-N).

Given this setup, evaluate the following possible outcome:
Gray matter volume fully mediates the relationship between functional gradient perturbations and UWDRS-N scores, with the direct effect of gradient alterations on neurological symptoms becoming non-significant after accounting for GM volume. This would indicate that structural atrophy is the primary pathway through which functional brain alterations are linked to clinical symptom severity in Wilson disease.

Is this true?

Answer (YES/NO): NO